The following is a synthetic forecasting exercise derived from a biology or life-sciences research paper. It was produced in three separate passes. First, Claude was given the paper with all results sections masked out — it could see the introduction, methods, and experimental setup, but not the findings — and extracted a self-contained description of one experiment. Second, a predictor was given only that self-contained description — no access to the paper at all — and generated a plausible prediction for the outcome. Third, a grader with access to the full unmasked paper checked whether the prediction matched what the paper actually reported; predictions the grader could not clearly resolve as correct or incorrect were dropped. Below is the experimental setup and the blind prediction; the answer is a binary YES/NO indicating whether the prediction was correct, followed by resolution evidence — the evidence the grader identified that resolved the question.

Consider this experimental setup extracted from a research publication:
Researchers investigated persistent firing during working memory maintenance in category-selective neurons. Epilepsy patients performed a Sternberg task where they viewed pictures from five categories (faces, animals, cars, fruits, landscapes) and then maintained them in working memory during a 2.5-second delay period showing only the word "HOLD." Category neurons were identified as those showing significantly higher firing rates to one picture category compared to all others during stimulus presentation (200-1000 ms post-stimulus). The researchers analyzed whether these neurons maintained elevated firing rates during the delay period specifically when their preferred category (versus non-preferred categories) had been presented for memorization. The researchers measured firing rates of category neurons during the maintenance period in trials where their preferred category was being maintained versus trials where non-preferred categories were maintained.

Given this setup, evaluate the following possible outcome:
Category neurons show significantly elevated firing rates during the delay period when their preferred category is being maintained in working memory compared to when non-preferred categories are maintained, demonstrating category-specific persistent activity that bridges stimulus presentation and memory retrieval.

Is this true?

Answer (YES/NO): YES